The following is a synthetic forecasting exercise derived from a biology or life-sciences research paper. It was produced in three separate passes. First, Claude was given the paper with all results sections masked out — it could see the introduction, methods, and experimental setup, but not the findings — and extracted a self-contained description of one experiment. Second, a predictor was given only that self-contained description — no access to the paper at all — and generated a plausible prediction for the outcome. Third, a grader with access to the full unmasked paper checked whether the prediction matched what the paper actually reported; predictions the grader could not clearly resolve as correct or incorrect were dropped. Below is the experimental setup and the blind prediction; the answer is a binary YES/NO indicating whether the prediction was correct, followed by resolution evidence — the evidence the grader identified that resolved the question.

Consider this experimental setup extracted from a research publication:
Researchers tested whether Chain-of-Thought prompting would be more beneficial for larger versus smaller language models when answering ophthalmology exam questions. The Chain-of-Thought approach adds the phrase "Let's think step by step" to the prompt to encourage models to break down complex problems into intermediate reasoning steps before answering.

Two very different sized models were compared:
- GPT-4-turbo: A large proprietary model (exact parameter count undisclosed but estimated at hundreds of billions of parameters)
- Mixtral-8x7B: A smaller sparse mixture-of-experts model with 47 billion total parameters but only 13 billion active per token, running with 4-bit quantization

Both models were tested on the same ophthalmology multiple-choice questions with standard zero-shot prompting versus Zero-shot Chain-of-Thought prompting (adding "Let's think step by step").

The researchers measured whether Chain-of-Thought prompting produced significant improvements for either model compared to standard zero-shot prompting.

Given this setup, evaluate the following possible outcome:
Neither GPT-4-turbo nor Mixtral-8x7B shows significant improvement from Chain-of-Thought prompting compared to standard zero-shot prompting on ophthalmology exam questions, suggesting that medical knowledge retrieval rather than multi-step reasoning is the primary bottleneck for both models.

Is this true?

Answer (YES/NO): YES